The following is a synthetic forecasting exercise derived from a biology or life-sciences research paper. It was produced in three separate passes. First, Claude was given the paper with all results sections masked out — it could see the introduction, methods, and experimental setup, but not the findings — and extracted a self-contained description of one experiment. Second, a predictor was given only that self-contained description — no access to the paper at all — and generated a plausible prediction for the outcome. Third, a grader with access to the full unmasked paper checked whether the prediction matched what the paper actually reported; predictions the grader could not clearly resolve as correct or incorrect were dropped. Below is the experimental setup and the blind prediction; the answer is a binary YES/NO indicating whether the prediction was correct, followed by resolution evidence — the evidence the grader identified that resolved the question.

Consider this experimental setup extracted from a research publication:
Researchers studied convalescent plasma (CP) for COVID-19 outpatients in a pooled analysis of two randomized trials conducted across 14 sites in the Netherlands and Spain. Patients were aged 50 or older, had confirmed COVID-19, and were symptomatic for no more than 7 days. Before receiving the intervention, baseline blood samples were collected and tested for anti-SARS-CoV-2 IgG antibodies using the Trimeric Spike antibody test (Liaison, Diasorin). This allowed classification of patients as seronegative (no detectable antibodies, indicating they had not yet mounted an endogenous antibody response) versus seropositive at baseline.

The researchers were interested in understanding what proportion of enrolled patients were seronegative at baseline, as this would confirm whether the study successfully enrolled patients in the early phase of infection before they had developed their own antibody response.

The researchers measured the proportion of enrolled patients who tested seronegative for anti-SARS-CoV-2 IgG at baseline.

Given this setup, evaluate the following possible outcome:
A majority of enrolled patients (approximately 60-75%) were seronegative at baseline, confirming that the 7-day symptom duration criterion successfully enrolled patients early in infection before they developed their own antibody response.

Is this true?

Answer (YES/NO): NO